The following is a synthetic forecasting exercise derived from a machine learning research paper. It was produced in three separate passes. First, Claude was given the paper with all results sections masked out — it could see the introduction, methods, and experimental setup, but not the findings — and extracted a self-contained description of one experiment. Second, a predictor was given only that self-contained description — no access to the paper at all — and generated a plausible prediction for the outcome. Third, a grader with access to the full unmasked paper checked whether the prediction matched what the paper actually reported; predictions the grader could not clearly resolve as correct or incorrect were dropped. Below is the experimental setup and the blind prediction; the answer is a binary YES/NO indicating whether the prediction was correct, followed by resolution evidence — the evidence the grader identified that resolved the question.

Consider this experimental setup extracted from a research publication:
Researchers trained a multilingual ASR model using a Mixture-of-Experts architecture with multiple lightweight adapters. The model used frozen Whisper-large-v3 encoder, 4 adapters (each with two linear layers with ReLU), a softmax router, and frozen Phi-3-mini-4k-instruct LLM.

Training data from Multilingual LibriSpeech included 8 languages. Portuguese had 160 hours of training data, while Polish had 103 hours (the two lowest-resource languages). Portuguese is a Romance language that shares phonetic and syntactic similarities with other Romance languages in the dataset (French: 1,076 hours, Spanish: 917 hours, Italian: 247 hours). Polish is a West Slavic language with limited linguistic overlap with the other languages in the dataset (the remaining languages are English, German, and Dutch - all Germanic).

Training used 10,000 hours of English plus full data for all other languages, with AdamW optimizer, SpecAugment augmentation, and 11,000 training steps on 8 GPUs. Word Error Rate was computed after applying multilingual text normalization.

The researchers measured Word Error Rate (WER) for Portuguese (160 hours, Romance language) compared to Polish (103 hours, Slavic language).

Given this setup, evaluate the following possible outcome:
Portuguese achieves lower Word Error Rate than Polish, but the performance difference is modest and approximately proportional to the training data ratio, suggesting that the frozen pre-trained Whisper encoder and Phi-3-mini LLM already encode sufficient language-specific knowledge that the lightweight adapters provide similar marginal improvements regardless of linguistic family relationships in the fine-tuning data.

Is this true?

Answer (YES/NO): NO